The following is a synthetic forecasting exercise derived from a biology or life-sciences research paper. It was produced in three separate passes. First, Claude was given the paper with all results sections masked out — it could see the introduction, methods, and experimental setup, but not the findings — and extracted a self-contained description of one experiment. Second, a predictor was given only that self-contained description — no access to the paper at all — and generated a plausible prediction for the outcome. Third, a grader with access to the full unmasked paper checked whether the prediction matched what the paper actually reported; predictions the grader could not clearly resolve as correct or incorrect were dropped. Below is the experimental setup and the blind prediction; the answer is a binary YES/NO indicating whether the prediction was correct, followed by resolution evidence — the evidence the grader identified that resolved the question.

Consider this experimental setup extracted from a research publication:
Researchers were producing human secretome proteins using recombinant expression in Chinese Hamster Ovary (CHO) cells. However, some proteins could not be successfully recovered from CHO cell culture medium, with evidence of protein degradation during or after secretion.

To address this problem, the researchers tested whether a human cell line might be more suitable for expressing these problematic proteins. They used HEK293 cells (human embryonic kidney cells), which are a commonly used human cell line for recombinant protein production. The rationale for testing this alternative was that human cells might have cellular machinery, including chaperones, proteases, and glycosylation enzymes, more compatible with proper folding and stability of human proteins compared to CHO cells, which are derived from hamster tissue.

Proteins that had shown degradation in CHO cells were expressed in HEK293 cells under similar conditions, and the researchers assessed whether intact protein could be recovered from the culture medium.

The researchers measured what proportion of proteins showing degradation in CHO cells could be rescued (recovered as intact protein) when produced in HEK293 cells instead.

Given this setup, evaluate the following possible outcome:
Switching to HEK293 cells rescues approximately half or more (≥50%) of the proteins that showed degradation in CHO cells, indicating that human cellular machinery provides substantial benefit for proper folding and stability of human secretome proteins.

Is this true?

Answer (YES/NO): YES